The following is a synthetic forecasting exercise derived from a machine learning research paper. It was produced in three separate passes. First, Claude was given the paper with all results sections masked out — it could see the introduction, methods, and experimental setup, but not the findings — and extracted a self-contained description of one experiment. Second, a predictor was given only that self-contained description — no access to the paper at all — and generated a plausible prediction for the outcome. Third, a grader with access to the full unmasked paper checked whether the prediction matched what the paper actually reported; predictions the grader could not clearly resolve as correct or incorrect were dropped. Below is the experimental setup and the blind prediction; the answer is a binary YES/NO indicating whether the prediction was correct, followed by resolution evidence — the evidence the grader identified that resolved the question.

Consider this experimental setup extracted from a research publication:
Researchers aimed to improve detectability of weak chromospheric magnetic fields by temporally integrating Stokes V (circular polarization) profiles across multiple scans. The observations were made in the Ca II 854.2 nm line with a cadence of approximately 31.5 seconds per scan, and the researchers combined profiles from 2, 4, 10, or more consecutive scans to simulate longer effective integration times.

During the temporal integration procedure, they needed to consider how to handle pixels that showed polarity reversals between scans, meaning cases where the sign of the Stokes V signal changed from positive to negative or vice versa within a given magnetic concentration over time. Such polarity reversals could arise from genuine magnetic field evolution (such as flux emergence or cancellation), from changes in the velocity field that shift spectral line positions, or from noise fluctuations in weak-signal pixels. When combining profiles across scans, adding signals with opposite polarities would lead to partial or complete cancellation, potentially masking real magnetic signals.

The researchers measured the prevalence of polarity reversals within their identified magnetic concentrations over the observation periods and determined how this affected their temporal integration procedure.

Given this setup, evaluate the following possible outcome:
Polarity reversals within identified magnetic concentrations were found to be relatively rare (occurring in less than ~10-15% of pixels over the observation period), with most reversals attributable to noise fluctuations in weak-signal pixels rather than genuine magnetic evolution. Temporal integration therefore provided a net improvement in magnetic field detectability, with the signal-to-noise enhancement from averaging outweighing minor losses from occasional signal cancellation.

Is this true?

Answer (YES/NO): NO